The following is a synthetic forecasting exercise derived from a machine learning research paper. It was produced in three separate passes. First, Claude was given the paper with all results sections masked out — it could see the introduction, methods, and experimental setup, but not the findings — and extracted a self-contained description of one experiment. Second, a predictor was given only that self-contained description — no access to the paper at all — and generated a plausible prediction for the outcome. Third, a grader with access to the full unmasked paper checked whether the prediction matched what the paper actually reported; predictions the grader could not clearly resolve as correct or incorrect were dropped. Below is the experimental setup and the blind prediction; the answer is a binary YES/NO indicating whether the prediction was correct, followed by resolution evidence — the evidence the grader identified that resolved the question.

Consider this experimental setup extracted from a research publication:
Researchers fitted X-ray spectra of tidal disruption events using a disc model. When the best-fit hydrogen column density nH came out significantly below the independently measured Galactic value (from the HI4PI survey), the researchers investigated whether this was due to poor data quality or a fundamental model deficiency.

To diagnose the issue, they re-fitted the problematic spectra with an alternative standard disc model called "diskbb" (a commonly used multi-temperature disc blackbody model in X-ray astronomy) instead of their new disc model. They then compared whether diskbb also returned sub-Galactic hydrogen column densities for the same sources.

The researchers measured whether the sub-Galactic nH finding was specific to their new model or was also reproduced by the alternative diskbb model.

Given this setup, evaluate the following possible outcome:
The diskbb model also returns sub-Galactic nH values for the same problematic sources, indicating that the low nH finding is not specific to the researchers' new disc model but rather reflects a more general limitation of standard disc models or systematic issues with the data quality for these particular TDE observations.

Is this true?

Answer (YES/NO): YES